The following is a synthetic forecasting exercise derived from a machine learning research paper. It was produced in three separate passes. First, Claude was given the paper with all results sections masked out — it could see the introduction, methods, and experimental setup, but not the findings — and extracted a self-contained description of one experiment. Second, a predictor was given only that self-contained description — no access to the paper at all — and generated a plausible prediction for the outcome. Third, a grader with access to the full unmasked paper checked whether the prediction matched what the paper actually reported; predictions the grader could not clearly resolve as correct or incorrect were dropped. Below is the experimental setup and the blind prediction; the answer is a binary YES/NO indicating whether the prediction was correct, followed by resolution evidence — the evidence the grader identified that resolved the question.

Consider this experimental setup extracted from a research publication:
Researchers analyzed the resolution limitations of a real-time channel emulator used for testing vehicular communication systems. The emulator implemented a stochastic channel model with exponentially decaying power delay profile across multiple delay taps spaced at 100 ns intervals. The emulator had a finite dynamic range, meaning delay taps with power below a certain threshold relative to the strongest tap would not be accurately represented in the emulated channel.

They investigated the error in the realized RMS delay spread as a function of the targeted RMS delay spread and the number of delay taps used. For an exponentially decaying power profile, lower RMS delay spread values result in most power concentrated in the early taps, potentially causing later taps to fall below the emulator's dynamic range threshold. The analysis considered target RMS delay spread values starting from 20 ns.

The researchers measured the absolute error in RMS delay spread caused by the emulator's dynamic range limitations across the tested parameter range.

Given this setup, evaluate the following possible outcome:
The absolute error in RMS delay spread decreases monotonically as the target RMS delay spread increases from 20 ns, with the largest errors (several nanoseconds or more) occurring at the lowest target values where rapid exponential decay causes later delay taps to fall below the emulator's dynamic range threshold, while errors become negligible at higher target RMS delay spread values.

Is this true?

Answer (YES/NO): NO